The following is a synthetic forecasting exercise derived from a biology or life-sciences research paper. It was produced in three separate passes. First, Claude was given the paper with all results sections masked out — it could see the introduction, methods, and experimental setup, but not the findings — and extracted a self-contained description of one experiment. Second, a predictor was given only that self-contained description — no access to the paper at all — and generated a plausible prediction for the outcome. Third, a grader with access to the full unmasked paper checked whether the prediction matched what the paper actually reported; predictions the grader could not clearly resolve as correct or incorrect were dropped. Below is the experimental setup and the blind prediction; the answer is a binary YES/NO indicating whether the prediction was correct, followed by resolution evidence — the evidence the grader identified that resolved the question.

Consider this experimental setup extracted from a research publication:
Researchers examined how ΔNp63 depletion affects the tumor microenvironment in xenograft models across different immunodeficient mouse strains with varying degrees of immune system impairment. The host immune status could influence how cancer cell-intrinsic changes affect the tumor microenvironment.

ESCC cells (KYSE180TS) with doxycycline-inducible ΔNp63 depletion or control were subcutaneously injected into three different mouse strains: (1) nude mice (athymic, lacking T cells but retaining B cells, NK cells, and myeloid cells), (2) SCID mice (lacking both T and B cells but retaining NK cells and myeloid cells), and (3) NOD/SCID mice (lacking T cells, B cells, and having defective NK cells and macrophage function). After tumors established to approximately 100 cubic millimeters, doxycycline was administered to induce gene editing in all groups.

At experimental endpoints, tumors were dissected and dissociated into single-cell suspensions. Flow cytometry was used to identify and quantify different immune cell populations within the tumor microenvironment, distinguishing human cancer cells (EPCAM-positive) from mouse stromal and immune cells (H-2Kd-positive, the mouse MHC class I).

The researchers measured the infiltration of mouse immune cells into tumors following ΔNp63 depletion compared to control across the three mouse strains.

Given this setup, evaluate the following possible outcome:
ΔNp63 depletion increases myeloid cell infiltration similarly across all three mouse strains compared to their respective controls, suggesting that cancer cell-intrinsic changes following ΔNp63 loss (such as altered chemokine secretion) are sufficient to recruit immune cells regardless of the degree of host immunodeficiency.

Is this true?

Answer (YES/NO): NO